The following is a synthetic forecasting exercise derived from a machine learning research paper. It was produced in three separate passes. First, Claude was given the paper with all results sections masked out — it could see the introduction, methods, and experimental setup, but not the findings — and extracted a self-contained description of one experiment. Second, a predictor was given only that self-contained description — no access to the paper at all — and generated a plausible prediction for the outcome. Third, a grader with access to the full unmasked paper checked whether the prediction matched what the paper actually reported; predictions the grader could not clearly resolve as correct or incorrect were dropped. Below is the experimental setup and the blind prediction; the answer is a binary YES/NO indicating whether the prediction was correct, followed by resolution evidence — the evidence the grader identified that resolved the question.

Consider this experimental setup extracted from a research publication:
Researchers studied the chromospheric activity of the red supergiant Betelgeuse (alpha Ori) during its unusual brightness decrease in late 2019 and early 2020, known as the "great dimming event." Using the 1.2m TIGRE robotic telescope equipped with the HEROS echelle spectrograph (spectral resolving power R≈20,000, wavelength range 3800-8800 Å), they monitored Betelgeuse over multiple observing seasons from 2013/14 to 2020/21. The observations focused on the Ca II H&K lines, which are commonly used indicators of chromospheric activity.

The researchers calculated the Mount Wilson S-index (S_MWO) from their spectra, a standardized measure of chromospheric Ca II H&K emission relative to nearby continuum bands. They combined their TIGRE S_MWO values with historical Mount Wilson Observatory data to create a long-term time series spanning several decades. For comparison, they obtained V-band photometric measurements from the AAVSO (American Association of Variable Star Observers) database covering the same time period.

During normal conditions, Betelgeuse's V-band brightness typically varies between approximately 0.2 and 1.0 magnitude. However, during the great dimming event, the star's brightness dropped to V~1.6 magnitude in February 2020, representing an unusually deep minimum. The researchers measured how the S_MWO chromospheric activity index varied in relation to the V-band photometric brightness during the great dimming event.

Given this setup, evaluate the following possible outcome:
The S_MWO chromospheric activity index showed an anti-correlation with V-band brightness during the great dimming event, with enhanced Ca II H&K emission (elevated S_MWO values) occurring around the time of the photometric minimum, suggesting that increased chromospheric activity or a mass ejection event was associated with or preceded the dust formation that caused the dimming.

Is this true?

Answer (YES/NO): NO